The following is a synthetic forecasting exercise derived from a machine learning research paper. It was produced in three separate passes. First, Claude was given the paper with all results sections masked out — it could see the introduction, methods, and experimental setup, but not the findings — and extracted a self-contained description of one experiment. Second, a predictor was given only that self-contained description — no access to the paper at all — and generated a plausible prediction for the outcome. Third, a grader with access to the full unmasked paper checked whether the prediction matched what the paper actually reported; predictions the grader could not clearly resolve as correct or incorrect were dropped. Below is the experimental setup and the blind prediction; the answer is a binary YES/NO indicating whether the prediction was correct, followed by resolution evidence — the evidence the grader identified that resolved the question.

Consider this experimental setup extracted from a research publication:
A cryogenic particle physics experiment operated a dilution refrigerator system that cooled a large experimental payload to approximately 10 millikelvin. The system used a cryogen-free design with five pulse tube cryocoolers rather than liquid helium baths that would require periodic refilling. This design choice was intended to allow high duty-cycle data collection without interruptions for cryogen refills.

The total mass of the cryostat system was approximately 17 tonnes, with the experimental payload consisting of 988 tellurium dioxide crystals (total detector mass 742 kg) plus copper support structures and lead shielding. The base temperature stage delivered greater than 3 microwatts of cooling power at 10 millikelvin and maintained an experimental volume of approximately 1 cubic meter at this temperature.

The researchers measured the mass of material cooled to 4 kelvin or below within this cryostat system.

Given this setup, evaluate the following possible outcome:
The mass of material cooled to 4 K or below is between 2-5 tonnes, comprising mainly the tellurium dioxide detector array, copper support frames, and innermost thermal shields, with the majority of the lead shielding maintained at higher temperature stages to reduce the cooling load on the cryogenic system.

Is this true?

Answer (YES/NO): NO